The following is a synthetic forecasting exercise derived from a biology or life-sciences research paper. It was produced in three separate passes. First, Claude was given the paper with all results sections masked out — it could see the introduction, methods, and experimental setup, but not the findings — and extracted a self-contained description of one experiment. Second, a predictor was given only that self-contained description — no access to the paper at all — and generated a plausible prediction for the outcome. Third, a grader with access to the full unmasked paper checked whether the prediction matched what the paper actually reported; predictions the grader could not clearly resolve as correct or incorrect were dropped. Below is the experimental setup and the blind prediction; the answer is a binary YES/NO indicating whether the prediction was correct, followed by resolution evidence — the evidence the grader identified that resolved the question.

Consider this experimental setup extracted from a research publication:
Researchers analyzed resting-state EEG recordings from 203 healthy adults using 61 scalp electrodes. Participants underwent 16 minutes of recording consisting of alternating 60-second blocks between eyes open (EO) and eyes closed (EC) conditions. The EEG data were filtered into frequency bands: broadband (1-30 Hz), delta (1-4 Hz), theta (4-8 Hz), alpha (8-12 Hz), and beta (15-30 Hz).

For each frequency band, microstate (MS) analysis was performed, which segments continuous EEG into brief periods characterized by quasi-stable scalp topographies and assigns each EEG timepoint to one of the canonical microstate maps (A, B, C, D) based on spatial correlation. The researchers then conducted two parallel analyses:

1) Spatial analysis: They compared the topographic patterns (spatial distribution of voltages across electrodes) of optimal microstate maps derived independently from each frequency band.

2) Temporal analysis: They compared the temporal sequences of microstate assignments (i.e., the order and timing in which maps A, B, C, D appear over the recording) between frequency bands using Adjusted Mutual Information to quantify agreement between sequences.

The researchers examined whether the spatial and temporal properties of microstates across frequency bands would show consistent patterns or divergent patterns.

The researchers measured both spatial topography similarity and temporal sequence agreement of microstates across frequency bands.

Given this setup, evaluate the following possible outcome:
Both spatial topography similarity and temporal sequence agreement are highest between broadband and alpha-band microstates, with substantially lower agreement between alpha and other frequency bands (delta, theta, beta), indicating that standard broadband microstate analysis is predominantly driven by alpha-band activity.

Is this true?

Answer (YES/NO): NO